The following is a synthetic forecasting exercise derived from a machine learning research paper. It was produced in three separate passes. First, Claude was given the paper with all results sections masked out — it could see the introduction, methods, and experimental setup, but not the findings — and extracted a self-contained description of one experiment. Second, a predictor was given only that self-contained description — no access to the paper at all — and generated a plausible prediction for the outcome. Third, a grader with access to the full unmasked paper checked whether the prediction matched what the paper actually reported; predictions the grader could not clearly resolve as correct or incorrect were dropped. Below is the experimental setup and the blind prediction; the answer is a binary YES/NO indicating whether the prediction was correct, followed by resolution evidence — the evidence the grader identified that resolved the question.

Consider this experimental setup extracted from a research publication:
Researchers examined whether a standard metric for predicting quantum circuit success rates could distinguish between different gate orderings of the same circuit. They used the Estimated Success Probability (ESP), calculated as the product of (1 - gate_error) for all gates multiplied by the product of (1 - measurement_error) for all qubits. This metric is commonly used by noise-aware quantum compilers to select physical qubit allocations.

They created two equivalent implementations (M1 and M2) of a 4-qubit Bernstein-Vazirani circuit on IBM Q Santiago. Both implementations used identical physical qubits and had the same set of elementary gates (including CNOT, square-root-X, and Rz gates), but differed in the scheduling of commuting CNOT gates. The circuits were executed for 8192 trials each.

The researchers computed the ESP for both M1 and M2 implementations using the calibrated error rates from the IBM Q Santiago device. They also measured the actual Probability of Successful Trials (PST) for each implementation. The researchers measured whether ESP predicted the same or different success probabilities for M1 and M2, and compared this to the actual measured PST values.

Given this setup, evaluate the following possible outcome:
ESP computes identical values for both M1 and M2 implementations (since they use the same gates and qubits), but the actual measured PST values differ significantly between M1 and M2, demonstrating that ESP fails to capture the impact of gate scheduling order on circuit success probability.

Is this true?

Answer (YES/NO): YES